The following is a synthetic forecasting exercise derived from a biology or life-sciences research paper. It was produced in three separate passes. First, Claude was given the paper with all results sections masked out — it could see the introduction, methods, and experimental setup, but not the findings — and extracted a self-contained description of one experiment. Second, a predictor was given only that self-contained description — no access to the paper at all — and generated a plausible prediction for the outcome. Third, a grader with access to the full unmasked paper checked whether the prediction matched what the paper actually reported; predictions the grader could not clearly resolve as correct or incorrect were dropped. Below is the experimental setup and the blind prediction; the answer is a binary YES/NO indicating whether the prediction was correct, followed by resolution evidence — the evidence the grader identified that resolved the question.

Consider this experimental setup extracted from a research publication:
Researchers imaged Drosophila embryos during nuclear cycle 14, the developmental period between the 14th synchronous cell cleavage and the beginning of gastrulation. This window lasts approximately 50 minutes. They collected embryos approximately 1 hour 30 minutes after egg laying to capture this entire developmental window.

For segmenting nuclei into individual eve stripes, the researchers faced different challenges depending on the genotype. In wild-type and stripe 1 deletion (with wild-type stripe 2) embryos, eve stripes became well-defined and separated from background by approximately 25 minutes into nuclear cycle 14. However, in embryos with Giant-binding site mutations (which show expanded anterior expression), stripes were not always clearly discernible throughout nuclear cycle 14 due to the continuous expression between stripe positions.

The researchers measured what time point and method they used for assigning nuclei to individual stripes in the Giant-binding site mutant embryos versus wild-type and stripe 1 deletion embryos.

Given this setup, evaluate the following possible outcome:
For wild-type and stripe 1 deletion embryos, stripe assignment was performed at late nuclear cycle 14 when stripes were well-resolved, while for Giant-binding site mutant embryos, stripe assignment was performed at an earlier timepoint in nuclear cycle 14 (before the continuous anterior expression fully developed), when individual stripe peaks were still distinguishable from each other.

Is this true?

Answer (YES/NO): NO